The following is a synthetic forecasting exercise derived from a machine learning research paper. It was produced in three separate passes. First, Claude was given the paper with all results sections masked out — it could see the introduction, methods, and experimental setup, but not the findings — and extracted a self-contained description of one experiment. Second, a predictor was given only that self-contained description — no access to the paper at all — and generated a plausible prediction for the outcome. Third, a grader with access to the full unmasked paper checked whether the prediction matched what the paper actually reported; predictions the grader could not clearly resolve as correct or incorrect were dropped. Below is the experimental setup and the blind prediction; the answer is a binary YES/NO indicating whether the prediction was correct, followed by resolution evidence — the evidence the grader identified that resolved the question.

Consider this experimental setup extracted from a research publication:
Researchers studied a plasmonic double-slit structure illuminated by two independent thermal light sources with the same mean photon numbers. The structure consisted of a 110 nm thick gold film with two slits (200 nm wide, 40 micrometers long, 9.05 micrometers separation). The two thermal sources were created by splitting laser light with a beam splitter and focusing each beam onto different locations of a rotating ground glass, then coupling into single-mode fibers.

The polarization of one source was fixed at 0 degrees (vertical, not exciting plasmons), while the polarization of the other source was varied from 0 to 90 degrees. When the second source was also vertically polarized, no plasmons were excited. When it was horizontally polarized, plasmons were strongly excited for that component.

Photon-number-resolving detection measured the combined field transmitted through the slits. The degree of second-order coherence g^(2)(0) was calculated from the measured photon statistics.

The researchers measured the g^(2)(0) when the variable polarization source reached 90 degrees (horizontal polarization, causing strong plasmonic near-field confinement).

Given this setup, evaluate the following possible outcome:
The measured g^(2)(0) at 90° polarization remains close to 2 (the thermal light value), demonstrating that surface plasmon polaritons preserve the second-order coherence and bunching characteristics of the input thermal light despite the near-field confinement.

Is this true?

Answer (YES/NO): NO